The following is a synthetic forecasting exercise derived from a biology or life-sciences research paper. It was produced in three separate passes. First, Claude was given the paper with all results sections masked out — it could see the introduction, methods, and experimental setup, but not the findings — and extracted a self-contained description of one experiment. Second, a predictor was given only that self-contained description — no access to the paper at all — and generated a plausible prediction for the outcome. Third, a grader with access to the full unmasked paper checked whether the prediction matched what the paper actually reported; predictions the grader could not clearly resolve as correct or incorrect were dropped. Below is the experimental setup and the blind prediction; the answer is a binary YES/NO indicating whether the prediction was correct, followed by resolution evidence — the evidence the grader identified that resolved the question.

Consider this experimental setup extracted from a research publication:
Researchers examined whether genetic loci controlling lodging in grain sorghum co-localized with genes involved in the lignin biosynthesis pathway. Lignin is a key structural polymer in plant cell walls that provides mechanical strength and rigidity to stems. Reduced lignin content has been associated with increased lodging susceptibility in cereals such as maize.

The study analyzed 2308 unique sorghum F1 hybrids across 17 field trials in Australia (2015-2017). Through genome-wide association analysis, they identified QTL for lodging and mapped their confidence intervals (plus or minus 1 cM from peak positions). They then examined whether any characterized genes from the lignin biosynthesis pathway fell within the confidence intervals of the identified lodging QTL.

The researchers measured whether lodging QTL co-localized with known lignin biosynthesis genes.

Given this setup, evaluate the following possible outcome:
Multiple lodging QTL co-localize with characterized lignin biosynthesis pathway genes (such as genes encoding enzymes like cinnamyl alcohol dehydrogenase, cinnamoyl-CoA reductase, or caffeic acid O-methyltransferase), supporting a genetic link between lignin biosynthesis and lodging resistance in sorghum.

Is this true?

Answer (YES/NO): YES